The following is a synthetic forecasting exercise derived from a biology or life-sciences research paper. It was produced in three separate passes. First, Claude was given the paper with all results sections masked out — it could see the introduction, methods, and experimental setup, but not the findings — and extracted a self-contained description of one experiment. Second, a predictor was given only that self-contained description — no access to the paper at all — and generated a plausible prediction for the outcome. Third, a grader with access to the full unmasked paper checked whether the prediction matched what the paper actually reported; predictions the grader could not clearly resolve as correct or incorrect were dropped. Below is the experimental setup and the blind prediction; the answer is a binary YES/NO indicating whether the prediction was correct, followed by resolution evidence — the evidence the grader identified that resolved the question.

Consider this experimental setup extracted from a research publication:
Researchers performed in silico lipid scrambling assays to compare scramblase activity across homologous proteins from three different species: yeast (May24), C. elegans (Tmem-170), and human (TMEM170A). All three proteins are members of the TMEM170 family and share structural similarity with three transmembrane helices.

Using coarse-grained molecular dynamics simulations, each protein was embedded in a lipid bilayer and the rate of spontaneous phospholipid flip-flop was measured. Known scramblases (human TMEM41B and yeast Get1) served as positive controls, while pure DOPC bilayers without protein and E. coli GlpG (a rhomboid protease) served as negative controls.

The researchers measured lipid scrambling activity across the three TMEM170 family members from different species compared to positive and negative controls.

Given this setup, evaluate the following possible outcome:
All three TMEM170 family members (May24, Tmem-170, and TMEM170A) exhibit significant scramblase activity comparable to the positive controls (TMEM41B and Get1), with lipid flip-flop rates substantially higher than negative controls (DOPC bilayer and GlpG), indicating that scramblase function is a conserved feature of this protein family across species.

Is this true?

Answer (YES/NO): YES